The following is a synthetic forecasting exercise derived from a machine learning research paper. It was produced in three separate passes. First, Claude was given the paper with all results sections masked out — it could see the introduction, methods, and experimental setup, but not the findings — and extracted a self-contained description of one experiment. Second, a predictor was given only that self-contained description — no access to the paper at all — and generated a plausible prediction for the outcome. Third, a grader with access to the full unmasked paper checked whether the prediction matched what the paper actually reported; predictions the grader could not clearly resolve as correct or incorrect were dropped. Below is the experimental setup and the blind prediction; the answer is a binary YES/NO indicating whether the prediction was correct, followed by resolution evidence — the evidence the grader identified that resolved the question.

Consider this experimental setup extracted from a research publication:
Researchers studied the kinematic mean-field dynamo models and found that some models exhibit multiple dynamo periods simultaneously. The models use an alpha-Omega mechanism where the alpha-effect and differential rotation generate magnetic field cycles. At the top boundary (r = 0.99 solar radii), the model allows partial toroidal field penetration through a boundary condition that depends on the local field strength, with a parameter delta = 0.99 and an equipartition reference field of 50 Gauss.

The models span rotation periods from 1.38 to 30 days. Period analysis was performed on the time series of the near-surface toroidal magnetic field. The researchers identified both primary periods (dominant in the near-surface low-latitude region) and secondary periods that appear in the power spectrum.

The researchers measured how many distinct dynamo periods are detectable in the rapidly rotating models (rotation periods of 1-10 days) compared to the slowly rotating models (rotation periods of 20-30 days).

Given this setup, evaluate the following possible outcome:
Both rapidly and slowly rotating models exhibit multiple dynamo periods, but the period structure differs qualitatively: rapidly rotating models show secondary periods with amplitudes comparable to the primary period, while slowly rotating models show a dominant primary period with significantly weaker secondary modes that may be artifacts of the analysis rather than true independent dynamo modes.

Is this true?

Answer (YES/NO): NO